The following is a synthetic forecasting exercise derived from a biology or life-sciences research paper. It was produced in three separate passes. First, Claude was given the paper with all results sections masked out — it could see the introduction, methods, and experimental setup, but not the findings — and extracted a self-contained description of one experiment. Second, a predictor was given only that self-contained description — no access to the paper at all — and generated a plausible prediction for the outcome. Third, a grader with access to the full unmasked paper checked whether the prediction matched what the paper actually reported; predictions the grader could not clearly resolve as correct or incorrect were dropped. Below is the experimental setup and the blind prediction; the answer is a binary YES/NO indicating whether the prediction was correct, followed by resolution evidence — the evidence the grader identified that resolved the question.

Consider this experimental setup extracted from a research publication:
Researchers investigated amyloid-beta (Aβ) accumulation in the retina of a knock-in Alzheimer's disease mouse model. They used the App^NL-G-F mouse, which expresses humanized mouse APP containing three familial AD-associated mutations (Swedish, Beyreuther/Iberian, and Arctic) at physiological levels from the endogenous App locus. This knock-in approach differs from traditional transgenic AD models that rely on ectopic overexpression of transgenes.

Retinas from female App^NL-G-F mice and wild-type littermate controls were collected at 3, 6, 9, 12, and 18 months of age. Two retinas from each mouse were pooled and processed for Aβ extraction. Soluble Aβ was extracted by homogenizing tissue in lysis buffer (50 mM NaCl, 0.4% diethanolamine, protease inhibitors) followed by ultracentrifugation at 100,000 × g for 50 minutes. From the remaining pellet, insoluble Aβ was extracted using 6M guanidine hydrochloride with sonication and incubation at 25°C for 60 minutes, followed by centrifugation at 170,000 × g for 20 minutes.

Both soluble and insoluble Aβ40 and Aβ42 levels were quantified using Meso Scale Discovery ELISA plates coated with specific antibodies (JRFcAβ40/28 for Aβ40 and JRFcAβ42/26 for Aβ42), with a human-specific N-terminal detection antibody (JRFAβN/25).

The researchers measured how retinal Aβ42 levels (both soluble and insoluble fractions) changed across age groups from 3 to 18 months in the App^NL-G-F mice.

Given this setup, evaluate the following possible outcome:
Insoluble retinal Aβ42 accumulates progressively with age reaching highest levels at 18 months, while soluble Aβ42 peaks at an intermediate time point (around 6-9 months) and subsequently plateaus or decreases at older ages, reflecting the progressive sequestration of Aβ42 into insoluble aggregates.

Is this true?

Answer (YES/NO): NO